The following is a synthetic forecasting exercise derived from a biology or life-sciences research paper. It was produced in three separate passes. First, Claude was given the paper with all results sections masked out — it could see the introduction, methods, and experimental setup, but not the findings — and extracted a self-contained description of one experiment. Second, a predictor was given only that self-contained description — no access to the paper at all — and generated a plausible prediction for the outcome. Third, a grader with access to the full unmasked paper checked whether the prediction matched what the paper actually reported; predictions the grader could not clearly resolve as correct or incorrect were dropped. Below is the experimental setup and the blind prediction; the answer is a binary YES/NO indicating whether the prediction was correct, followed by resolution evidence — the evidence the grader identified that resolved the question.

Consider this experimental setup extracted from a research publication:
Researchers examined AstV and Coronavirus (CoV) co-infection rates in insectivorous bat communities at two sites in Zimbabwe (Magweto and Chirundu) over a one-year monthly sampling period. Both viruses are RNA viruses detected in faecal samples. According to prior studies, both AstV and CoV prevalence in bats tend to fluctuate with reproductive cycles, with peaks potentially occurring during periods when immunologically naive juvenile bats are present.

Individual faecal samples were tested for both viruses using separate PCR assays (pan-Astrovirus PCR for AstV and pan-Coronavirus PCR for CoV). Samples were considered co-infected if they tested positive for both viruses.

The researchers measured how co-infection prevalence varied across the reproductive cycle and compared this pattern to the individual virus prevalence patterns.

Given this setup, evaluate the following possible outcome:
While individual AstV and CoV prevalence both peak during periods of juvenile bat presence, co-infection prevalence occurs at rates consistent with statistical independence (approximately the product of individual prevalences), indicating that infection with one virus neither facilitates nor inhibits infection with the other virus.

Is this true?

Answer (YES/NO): YES